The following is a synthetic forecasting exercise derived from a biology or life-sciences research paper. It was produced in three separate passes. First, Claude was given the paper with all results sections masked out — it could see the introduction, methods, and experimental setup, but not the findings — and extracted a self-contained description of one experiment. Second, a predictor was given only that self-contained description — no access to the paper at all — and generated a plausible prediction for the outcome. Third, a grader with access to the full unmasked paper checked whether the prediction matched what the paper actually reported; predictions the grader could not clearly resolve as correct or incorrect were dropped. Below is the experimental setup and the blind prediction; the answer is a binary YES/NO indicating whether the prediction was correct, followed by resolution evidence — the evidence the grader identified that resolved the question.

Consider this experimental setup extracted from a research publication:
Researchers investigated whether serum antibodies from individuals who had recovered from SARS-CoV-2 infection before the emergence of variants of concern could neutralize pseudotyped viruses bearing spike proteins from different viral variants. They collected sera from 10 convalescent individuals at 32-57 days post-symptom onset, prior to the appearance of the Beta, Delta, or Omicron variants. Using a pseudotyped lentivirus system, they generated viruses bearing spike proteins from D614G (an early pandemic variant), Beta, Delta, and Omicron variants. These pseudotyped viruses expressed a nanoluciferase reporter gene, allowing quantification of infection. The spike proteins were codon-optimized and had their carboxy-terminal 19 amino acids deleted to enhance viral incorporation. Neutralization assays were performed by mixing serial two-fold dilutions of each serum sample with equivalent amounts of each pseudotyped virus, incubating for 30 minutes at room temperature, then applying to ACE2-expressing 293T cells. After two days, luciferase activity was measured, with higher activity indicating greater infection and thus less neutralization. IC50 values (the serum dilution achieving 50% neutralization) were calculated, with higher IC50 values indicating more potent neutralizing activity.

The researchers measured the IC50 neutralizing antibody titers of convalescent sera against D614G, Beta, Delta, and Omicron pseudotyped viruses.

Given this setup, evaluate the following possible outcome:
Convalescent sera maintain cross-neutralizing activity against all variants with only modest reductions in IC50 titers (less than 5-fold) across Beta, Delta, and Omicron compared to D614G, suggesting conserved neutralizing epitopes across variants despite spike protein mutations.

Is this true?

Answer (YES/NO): NO